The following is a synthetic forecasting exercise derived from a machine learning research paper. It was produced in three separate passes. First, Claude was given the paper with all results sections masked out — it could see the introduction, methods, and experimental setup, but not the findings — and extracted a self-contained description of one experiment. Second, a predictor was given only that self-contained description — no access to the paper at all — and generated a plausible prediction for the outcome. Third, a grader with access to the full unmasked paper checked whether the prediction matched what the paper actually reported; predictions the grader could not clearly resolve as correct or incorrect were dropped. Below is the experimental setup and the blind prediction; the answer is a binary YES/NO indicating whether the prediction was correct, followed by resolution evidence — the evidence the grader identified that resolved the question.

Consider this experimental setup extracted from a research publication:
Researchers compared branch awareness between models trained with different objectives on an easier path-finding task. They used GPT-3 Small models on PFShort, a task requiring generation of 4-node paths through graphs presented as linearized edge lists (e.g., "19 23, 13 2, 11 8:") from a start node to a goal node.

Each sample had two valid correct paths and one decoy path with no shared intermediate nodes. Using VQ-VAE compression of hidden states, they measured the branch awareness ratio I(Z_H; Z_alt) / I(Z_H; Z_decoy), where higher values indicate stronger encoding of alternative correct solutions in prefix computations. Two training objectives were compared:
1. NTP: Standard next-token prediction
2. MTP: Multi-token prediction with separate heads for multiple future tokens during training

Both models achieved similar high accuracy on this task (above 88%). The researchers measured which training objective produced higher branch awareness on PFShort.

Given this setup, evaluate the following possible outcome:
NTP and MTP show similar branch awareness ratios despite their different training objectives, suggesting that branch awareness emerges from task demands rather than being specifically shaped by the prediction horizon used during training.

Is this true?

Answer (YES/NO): NO